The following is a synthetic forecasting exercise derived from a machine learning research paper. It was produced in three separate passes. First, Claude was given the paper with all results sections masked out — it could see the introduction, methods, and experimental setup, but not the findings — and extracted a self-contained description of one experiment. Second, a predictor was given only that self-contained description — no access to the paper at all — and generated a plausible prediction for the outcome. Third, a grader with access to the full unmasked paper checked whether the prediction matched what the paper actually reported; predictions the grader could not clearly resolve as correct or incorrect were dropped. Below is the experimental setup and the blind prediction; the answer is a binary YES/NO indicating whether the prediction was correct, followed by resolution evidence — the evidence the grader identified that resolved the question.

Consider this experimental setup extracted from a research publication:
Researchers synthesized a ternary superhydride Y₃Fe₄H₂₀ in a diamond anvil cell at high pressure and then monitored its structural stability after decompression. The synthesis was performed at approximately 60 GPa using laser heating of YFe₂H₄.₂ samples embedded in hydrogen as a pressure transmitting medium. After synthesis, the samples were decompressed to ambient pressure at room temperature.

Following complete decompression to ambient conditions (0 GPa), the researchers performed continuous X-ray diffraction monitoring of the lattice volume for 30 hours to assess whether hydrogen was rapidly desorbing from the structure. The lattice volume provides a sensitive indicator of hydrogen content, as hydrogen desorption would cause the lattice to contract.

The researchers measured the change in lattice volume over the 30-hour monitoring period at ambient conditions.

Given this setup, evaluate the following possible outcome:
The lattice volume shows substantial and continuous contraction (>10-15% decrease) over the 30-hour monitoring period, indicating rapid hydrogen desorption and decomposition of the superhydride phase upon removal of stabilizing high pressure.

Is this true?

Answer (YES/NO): NO